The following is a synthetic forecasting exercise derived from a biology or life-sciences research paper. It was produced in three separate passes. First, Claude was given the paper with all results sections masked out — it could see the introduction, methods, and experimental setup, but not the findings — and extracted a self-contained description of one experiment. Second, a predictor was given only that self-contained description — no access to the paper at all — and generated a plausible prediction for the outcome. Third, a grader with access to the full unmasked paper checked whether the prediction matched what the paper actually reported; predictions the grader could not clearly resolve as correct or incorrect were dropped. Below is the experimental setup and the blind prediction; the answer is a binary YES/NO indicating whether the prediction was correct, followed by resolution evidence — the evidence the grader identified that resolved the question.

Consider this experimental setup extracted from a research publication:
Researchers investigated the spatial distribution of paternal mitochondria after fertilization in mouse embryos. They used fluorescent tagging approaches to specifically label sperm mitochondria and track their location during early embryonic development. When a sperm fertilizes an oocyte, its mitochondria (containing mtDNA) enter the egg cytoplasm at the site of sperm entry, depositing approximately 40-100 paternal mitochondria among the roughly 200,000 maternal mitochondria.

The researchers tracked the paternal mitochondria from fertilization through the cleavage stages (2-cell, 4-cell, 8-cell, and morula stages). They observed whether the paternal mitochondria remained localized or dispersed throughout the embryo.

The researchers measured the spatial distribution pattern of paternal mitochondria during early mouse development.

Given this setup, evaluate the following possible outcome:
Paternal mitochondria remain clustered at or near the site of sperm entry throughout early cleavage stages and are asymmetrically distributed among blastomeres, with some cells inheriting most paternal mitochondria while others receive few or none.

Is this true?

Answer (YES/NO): NO